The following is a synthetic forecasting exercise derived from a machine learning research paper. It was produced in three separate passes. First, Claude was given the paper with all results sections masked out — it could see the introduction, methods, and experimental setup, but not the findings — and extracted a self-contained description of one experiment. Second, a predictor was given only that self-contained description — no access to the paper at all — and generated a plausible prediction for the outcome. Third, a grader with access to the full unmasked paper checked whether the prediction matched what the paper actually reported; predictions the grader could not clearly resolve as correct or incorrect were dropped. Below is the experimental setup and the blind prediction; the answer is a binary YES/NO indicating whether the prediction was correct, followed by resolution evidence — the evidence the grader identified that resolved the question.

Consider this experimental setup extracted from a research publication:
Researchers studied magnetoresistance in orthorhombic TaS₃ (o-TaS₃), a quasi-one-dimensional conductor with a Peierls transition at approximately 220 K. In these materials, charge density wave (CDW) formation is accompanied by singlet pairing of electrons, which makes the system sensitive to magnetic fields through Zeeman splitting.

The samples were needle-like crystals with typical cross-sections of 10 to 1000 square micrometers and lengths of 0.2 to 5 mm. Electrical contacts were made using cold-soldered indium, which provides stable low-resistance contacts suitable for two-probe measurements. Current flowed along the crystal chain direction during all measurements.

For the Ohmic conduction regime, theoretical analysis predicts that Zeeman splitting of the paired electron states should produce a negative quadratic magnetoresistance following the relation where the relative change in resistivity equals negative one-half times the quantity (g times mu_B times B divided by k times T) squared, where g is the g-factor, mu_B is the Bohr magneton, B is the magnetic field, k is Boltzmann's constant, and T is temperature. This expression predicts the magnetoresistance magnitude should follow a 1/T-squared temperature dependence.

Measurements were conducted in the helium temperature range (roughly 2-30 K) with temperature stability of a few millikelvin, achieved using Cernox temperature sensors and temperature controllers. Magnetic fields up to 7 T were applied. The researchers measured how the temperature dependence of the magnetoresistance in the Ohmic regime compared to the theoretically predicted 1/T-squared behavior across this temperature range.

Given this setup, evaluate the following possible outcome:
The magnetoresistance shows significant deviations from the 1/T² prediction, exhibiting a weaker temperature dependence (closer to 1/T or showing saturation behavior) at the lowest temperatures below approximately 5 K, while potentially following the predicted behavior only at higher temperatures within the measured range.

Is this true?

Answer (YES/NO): NO